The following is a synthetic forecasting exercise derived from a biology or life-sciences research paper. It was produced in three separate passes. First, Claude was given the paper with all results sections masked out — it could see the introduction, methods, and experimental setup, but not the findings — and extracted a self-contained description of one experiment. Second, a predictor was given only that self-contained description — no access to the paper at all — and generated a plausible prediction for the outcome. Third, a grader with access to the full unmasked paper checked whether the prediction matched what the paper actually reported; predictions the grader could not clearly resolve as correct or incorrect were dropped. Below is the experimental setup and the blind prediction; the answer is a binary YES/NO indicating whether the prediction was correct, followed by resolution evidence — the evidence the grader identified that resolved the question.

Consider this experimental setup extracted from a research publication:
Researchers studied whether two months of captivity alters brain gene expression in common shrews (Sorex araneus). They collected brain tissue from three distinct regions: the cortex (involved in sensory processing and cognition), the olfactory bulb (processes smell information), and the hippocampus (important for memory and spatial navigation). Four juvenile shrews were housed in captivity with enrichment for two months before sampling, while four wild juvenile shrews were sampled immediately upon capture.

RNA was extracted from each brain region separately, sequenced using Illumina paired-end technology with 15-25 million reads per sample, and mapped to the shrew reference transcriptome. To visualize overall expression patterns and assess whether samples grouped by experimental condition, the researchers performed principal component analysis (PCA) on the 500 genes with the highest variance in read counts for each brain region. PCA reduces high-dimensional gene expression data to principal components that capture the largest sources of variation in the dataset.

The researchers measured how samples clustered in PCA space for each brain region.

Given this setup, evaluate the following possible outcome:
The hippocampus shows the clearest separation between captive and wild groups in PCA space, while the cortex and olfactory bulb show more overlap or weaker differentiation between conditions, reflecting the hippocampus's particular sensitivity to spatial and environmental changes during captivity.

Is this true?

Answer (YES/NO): NO